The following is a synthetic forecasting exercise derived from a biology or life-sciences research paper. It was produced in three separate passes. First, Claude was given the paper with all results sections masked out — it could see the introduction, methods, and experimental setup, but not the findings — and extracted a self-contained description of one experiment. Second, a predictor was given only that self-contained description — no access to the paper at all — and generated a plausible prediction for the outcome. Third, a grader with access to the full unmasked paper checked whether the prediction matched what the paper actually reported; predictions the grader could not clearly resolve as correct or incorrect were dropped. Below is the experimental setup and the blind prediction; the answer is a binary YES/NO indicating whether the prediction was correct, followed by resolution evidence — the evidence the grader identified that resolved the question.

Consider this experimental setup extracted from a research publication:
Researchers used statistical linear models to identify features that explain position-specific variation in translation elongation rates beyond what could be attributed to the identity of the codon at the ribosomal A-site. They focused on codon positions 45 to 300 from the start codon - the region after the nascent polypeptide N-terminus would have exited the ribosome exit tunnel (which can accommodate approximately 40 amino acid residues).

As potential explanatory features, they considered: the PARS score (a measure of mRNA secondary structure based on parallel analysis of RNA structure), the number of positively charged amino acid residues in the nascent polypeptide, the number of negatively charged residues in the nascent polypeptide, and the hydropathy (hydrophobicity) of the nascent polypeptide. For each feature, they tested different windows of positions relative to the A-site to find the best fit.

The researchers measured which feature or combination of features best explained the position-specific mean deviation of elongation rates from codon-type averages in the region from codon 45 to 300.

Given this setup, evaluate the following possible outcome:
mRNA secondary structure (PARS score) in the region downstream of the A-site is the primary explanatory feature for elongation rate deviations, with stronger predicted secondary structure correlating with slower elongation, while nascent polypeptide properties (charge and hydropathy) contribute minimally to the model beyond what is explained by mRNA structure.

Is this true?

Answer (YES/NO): NO